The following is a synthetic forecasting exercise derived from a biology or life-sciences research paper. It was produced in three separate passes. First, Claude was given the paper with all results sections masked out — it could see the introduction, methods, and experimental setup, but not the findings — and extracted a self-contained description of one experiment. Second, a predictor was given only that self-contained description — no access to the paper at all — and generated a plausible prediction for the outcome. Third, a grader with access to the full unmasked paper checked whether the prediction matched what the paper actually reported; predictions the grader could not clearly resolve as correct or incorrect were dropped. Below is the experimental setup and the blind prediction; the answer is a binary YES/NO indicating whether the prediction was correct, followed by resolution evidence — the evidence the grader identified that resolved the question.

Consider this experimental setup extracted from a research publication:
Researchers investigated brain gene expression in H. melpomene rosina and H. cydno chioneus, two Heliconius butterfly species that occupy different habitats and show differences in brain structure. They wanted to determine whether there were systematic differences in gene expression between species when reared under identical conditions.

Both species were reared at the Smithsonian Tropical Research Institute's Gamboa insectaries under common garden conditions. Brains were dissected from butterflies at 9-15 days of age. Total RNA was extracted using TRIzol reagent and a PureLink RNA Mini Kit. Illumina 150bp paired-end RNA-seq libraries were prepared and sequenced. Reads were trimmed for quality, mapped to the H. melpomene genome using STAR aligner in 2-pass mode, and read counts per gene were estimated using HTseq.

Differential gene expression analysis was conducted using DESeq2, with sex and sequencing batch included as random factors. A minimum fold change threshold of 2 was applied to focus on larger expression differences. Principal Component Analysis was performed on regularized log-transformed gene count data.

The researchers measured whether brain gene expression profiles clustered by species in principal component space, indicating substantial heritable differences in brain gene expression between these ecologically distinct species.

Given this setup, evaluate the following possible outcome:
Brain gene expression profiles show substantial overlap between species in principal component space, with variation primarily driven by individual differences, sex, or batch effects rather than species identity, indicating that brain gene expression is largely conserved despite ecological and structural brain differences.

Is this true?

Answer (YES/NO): NO